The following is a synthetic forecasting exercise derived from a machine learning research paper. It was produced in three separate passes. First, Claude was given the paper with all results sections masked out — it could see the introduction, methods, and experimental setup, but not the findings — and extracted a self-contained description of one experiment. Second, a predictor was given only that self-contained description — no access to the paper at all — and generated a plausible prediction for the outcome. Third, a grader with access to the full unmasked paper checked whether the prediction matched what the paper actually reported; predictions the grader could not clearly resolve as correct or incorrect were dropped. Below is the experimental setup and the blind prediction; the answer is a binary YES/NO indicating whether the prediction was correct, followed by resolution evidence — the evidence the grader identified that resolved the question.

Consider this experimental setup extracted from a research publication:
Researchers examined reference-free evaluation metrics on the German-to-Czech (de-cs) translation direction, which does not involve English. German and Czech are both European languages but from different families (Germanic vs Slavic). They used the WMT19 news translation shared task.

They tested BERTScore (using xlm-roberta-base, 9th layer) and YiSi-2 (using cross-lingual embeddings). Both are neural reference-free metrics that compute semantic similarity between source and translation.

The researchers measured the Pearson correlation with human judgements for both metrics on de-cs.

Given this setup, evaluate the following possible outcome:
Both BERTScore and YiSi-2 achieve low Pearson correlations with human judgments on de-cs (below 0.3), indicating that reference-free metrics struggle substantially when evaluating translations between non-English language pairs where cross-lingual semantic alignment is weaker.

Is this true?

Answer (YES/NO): NO